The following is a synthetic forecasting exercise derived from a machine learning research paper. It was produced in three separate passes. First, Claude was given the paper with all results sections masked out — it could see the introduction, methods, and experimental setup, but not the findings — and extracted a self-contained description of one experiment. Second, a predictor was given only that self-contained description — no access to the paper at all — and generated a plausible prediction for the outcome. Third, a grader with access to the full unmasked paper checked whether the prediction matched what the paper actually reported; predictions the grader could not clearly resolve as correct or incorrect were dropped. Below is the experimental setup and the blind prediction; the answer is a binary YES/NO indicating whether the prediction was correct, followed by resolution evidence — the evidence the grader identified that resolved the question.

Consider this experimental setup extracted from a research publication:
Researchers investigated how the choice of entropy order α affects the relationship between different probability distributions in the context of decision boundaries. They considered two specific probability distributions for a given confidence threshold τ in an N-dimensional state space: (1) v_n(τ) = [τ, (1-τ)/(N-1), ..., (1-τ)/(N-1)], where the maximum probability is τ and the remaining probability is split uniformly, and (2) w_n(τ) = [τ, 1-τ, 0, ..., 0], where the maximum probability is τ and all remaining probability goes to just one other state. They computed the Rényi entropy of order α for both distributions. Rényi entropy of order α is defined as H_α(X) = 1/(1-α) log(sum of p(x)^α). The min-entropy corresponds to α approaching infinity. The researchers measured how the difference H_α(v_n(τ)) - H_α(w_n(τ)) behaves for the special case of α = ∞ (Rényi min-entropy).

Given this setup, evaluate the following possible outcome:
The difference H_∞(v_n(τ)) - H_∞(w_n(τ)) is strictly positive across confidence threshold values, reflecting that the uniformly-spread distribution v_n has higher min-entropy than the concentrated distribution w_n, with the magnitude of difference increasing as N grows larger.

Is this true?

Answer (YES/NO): NO